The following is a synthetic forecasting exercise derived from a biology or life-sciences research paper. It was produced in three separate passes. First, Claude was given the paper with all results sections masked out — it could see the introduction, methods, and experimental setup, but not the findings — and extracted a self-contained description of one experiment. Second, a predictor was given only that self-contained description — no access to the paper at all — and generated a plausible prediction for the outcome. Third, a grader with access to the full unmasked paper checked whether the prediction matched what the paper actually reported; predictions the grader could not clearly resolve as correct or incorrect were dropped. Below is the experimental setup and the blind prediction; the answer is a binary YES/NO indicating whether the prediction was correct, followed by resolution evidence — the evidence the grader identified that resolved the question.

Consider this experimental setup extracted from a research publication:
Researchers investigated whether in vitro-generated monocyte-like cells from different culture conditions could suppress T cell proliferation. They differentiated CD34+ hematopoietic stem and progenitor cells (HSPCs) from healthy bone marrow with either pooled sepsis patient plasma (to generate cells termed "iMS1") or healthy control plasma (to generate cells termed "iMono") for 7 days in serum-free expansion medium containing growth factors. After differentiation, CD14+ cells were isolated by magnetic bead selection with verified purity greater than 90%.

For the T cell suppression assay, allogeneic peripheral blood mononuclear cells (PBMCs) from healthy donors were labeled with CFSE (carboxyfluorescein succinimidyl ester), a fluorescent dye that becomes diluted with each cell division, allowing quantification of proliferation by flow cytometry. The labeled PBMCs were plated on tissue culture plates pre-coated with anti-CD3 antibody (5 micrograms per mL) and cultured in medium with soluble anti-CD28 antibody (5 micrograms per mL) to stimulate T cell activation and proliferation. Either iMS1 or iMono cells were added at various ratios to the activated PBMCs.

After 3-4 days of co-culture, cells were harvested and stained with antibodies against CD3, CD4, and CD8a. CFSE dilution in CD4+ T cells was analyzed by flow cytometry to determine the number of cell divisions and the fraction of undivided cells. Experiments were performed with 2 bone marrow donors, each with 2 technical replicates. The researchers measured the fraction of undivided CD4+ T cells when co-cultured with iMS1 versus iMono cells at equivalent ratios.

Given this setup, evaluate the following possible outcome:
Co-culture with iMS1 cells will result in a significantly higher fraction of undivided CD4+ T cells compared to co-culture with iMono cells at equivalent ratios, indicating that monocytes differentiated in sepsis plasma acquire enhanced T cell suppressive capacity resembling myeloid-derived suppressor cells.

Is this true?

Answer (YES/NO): YES